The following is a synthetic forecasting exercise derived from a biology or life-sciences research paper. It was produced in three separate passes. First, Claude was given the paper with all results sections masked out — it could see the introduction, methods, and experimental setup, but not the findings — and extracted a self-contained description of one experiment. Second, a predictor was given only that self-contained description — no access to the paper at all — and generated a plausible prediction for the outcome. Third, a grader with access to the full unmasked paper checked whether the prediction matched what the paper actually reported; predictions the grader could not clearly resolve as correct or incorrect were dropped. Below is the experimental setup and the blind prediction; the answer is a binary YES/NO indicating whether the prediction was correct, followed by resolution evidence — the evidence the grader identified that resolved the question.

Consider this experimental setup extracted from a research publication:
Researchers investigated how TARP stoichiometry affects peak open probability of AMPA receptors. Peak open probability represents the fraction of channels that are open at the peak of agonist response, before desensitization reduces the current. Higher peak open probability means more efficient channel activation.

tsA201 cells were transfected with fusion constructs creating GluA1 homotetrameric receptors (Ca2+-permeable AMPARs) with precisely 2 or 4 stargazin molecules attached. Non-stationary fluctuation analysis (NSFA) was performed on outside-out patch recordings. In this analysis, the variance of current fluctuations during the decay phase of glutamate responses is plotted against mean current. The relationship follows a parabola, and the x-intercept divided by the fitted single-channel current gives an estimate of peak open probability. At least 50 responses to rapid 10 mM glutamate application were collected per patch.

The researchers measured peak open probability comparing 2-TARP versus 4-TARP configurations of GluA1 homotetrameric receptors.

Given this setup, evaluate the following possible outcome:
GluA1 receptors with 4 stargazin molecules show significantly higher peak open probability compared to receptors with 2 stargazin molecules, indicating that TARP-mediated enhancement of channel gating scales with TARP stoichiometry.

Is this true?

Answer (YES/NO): NO